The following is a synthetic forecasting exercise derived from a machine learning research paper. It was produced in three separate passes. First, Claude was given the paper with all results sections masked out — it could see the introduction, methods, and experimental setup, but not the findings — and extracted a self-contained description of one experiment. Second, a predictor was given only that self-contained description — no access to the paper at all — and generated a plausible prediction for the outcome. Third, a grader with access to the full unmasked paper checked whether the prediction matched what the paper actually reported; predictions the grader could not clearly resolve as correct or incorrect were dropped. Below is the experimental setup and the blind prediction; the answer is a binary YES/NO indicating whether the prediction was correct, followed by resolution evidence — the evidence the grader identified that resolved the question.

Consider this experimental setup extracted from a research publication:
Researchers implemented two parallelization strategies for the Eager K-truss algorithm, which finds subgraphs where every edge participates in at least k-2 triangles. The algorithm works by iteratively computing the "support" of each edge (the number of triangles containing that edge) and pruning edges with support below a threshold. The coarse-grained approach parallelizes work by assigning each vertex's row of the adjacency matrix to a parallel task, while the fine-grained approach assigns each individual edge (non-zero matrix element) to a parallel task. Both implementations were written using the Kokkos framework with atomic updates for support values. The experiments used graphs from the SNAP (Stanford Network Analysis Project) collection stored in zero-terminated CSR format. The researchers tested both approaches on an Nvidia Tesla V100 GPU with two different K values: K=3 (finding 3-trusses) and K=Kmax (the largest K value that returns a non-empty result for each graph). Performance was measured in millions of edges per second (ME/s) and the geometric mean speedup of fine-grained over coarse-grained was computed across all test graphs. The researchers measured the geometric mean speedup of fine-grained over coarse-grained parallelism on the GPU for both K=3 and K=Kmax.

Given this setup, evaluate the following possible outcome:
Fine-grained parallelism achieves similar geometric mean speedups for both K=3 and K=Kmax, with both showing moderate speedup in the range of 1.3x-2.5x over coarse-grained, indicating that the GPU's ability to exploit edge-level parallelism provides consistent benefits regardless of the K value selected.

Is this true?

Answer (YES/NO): NO